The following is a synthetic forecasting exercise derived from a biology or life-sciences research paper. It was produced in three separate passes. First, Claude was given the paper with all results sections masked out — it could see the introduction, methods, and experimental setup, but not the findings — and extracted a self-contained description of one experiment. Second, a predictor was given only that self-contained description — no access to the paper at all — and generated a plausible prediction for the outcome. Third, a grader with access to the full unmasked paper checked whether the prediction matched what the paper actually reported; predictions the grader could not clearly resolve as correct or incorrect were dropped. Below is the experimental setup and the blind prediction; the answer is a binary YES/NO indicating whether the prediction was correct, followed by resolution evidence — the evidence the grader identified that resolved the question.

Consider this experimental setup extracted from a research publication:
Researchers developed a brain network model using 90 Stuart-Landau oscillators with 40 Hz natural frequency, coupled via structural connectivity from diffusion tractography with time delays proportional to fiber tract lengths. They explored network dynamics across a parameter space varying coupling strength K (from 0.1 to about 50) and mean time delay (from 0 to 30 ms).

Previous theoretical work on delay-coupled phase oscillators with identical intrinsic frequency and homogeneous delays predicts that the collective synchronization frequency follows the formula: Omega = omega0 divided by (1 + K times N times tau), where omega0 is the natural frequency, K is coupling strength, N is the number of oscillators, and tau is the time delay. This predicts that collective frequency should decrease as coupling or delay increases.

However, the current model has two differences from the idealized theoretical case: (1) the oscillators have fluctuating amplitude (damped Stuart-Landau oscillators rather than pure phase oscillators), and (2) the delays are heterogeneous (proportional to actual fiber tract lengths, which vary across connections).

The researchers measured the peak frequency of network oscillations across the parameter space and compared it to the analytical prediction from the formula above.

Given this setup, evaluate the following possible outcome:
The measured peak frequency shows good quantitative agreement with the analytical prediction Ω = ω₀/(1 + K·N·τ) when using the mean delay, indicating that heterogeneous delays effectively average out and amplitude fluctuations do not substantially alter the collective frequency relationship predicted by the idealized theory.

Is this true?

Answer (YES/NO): YES